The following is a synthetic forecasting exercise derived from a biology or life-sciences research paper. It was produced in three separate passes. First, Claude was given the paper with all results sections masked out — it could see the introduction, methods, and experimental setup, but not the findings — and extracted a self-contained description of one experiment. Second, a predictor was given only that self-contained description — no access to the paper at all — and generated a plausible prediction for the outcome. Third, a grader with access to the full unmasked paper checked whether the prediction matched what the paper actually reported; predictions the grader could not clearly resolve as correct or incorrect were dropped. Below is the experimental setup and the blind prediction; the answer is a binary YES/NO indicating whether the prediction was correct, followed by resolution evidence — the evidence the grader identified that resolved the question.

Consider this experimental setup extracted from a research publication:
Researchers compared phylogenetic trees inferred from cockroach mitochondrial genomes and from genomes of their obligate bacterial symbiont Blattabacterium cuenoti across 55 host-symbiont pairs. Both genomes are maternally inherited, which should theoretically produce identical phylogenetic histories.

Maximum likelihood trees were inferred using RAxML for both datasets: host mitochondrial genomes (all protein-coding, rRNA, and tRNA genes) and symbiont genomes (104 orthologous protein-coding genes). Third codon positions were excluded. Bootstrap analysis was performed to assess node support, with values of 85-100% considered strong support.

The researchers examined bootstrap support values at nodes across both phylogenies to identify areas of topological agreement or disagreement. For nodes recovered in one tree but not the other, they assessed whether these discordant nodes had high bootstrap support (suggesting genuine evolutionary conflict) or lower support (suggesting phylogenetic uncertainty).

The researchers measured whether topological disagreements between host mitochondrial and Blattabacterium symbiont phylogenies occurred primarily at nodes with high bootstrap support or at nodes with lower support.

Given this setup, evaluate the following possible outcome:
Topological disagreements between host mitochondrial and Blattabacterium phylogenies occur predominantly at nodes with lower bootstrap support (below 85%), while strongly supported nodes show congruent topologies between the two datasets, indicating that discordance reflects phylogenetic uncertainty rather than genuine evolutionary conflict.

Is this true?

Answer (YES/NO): YES